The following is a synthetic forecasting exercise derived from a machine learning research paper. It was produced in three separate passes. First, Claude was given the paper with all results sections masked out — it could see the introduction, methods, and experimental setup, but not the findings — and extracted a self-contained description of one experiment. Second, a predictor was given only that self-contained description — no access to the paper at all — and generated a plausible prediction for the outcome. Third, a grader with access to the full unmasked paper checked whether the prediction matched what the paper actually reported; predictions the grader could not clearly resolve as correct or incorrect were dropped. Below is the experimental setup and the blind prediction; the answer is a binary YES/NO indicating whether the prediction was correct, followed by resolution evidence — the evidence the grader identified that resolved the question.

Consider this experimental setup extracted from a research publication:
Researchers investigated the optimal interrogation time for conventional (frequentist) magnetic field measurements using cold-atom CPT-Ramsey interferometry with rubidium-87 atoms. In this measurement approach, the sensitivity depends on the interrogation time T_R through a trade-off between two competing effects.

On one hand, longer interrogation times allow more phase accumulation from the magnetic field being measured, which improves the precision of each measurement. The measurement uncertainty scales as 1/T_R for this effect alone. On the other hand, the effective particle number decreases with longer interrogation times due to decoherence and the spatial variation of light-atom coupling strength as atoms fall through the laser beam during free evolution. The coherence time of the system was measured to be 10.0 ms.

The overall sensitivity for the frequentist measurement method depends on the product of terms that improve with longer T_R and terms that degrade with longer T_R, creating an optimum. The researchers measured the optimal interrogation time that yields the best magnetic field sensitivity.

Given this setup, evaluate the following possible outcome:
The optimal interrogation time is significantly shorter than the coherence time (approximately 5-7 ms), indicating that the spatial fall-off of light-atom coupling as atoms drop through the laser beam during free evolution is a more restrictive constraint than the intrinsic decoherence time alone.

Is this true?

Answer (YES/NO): YES